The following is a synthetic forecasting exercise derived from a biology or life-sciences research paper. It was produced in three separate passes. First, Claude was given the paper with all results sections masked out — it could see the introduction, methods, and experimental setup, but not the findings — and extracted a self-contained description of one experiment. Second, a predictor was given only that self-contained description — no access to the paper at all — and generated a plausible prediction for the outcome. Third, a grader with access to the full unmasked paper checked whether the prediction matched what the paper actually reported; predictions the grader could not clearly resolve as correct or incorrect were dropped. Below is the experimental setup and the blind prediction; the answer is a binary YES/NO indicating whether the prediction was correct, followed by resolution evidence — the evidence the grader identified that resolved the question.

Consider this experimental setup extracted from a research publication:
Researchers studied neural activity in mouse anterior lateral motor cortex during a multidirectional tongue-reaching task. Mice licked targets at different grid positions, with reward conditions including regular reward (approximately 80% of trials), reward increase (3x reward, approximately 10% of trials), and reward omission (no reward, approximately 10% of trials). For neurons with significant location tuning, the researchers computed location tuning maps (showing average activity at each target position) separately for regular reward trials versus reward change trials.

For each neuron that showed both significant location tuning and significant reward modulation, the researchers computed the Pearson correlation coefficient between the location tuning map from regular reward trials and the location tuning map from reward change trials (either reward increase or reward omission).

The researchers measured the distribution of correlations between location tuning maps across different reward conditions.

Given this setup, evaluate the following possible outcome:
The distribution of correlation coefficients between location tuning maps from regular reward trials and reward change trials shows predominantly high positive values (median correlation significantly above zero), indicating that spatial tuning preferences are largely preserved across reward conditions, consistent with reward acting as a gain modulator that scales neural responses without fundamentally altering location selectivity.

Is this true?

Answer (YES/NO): YES